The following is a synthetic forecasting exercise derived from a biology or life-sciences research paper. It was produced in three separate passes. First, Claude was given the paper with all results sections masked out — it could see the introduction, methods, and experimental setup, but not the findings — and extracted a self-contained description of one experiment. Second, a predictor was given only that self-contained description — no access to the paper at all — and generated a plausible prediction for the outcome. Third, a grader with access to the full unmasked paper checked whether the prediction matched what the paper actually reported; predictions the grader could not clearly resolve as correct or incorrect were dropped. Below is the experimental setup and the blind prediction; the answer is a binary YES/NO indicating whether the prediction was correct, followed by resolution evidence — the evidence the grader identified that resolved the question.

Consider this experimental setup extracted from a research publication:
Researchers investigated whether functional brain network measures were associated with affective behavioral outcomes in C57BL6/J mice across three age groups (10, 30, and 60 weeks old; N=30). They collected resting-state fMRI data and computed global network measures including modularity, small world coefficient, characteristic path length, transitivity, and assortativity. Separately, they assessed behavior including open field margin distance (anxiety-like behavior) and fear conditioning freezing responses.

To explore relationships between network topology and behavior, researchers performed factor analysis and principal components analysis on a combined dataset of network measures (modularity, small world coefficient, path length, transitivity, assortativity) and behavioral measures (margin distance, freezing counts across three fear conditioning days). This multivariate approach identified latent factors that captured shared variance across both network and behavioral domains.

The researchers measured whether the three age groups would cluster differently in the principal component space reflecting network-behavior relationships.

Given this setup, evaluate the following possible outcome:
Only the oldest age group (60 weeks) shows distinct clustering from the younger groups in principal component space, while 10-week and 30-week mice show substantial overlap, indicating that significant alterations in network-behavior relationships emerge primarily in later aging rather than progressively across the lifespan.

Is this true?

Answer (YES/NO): NO